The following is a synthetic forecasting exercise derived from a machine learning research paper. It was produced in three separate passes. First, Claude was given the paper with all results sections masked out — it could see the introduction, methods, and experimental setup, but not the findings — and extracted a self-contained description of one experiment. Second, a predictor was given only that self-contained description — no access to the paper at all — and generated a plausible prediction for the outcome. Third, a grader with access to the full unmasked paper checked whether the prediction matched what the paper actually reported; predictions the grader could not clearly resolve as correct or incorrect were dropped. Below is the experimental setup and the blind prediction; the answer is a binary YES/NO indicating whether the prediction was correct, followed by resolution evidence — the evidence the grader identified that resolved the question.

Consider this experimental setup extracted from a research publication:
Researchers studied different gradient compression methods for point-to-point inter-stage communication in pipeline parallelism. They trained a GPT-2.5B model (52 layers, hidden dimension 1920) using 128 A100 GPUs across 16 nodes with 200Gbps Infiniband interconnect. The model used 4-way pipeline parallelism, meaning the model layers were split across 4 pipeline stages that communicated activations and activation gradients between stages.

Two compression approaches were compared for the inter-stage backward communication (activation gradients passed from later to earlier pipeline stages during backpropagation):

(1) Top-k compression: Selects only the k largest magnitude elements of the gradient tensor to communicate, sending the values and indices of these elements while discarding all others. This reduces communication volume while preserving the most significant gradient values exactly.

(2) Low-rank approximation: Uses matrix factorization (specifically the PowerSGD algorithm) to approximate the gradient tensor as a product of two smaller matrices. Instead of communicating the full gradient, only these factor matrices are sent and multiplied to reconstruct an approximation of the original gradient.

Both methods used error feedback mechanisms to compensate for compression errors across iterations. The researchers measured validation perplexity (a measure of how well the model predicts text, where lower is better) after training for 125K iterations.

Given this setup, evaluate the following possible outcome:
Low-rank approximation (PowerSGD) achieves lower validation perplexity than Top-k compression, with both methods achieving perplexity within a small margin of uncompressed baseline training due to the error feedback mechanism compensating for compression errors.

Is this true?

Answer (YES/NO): NO